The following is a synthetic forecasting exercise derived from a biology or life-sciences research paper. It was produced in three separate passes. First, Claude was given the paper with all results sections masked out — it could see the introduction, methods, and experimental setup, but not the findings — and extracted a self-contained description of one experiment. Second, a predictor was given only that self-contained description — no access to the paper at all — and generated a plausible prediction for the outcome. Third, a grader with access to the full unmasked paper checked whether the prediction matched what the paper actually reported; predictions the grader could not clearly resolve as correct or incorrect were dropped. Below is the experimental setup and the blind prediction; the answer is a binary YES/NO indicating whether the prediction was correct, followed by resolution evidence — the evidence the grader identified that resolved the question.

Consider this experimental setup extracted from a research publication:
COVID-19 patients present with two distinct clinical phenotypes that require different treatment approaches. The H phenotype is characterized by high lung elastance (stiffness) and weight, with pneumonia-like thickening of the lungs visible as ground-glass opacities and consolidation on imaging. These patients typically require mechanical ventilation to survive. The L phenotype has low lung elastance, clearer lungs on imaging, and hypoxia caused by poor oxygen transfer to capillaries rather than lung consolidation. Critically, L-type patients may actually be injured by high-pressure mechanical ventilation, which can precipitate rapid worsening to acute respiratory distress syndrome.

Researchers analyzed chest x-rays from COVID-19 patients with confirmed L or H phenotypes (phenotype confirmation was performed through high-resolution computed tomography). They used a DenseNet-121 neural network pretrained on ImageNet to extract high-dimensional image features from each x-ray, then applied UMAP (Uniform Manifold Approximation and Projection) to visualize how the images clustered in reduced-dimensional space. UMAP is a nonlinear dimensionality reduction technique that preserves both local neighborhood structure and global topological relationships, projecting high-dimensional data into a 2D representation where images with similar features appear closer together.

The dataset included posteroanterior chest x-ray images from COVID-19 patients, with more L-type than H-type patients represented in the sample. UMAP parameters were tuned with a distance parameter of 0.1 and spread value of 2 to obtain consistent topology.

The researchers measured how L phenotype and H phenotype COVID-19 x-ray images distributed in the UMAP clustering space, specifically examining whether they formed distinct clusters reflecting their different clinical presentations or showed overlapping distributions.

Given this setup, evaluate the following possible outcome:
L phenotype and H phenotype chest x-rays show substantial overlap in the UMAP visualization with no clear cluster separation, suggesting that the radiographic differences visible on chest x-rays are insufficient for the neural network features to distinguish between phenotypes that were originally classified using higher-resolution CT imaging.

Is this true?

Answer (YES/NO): NO